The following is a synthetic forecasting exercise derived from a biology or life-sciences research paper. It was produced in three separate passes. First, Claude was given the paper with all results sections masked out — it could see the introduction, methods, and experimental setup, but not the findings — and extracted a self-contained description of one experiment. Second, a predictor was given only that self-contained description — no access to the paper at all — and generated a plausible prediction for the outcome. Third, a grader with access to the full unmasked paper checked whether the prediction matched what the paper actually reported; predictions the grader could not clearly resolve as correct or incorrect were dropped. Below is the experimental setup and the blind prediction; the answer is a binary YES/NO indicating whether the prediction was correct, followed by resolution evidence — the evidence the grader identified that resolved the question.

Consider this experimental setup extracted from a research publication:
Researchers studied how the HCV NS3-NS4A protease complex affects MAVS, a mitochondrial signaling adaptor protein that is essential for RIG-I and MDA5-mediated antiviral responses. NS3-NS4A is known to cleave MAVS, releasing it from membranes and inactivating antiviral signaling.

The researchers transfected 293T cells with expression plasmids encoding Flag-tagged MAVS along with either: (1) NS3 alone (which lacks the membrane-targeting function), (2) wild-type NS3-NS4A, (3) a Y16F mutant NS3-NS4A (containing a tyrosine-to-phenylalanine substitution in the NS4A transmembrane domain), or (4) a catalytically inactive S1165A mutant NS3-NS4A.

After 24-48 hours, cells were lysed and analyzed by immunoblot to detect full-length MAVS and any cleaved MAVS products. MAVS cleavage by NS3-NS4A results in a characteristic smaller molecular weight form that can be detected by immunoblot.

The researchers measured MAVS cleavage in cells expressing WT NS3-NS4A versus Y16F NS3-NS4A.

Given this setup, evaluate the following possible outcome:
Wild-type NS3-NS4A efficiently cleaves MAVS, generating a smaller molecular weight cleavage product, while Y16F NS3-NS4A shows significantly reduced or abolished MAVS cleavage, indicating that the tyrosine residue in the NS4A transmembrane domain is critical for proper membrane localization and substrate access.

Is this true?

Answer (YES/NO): NO